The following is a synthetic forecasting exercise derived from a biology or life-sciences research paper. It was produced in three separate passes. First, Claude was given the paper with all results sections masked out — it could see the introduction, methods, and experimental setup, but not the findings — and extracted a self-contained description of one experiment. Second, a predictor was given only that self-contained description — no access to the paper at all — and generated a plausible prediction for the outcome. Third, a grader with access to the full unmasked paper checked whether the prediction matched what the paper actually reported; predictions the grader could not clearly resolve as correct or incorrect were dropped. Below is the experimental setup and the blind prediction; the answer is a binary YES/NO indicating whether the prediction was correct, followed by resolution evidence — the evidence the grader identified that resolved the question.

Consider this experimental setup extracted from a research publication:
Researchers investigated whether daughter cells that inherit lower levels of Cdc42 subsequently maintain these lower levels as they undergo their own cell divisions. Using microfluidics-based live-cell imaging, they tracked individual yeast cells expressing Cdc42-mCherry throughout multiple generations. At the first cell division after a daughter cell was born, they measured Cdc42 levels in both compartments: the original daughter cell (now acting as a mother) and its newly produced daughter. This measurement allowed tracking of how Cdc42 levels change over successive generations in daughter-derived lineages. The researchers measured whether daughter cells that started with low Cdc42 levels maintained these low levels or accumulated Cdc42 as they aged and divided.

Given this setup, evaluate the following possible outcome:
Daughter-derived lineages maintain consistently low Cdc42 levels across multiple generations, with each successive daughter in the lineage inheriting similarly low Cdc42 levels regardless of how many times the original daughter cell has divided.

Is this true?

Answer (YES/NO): NO